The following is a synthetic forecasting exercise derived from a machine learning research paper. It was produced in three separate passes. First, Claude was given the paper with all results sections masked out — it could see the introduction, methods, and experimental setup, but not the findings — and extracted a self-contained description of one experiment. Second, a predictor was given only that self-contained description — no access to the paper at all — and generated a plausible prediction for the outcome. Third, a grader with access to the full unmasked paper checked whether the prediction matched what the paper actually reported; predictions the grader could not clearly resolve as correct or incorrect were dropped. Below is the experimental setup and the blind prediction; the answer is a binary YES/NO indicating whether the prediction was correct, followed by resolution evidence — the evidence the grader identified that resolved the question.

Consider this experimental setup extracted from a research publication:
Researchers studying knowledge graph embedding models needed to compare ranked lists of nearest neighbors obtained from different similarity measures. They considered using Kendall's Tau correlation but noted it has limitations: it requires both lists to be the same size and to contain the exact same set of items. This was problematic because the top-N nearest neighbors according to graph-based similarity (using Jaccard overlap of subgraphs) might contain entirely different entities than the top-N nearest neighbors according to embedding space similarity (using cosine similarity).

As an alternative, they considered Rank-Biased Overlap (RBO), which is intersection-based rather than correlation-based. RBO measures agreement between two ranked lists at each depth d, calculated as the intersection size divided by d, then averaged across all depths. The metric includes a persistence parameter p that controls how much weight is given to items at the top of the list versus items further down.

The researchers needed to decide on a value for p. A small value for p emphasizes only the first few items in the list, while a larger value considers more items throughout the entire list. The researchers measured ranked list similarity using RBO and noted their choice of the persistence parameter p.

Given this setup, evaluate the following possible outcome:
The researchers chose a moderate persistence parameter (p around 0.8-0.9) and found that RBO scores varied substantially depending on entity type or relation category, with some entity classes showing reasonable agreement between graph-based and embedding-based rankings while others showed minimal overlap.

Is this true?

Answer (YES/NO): NO